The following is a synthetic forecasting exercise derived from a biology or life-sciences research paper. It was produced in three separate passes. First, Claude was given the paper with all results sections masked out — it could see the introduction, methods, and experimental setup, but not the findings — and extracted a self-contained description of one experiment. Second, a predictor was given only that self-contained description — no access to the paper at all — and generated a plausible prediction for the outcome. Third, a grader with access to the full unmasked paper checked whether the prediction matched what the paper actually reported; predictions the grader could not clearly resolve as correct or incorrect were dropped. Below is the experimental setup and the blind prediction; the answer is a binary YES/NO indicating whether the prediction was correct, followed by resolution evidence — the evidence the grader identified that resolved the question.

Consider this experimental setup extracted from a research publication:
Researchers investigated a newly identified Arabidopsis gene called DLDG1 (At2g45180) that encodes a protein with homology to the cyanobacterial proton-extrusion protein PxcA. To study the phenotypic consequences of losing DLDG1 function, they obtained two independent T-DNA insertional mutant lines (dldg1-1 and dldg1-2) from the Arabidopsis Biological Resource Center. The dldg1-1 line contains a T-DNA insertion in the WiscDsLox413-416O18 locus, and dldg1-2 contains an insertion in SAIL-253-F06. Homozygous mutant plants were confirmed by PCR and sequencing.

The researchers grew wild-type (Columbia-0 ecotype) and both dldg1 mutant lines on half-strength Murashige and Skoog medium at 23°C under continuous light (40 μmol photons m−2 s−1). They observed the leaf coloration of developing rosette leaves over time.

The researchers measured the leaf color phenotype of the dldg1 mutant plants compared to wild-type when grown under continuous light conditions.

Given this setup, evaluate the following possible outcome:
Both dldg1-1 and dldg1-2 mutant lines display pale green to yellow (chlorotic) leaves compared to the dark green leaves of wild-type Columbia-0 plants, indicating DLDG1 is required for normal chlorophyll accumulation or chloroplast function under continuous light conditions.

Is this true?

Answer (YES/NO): NO